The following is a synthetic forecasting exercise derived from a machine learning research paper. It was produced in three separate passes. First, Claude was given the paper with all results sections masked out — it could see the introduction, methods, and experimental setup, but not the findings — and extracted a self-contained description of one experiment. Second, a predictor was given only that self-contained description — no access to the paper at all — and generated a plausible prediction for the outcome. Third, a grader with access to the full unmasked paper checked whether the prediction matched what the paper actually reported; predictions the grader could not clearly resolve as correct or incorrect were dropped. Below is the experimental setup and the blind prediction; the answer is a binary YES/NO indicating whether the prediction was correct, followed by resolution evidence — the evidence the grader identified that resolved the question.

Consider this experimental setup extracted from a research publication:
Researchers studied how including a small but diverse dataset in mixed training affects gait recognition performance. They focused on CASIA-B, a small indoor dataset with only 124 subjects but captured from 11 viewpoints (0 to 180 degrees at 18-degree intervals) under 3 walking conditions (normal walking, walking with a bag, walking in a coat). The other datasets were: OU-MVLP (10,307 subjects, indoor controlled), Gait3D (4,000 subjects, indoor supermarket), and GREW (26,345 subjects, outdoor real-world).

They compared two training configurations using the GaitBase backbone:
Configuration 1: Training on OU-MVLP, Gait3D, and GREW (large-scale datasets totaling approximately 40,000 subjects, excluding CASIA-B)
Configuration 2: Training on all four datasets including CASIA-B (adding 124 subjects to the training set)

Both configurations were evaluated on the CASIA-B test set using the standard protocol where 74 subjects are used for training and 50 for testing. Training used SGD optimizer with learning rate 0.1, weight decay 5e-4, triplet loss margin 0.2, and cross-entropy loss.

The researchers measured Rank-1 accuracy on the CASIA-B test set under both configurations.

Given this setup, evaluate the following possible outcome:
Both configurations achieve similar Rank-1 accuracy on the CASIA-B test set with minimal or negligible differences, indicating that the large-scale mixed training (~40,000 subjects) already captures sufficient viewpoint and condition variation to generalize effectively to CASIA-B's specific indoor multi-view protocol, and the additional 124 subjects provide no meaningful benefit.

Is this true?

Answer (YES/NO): NO